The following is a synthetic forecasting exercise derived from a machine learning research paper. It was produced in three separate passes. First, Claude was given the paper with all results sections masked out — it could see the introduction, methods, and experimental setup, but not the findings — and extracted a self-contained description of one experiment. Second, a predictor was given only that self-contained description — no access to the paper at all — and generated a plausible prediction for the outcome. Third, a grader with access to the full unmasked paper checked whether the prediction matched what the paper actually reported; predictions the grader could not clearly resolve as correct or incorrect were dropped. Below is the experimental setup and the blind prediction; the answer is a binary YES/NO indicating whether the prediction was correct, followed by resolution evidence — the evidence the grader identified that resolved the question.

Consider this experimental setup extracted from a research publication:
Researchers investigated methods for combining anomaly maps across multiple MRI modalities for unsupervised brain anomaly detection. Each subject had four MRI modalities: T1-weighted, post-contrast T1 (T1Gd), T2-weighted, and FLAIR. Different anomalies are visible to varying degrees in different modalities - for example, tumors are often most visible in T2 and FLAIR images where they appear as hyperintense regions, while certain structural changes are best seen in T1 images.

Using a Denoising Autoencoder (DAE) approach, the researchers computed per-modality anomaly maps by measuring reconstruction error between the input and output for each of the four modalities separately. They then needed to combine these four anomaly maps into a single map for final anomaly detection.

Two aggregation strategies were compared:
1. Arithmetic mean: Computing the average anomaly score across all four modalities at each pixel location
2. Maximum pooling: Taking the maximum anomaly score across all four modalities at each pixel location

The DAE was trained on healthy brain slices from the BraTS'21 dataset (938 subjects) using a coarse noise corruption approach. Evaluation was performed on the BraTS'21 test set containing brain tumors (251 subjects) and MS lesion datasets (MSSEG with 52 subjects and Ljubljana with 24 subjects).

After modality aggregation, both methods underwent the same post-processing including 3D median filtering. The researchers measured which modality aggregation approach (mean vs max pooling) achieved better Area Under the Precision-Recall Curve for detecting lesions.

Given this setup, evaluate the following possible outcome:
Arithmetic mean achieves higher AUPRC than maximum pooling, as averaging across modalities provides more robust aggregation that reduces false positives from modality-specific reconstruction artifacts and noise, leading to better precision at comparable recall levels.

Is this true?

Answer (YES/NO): NO